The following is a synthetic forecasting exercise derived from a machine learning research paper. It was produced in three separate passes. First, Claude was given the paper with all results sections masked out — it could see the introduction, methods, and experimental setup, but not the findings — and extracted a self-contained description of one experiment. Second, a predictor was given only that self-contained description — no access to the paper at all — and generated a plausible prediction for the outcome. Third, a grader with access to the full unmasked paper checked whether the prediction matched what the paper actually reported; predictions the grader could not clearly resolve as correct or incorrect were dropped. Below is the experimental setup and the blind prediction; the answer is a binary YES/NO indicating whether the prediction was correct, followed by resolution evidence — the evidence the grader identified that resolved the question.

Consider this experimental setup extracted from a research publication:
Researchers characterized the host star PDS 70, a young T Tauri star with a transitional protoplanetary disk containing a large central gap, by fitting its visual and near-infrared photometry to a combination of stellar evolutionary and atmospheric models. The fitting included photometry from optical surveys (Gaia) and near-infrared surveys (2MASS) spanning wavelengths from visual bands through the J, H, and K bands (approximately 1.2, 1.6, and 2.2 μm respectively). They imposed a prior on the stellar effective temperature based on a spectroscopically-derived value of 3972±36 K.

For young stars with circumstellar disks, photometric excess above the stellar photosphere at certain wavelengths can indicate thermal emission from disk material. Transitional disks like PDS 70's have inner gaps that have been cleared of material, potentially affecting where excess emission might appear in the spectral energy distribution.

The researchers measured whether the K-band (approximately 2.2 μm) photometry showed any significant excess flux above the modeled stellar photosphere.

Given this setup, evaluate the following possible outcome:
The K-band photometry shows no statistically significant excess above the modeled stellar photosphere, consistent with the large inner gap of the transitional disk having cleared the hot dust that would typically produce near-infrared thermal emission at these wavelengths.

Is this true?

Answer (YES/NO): NO